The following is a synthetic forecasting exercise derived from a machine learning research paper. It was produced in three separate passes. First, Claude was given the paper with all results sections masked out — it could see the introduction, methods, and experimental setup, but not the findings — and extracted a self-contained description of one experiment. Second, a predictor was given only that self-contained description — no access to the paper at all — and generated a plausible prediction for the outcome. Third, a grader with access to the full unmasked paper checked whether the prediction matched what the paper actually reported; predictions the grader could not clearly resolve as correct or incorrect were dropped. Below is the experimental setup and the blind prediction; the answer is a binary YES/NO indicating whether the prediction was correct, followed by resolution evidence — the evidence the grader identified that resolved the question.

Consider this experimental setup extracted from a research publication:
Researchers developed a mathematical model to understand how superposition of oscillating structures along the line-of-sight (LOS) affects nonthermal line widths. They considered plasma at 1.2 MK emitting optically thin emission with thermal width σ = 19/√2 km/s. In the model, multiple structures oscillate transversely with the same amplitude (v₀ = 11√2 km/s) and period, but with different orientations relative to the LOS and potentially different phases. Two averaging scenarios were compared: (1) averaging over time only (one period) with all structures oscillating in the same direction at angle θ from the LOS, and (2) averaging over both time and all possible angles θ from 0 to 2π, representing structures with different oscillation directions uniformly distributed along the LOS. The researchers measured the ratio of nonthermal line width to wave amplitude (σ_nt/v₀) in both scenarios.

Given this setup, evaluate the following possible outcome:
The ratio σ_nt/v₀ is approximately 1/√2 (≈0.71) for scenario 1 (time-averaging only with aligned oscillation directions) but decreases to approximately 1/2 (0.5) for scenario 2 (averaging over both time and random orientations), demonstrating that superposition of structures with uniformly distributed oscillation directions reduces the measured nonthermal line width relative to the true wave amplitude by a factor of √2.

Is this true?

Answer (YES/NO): NO